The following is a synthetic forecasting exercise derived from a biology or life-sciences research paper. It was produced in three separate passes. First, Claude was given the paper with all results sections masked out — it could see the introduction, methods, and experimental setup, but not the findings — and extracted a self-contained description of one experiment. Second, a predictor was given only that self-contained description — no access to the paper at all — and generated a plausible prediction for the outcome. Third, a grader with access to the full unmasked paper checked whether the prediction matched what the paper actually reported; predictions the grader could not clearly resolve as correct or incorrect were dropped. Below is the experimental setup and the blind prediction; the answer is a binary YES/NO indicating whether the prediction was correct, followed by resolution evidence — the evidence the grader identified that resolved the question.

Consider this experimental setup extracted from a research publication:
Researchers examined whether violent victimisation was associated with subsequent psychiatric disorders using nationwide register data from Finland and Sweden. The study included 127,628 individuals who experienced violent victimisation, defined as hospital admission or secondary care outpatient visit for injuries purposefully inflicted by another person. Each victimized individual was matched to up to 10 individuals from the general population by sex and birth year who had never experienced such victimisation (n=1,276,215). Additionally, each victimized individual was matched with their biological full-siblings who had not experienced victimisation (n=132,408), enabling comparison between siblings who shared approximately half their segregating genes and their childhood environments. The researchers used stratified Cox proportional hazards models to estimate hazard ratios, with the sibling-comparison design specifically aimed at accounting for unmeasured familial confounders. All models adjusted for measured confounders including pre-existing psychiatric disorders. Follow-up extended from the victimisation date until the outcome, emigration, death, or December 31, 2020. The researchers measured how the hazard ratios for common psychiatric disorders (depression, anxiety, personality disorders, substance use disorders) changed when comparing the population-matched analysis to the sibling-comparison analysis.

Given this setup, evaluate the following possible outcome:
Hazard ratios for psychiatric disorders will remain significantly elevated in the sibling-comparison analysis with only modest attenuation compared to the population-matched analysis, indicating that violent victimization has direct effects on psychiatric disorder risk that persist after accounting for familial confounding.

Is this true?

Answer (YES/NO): NO